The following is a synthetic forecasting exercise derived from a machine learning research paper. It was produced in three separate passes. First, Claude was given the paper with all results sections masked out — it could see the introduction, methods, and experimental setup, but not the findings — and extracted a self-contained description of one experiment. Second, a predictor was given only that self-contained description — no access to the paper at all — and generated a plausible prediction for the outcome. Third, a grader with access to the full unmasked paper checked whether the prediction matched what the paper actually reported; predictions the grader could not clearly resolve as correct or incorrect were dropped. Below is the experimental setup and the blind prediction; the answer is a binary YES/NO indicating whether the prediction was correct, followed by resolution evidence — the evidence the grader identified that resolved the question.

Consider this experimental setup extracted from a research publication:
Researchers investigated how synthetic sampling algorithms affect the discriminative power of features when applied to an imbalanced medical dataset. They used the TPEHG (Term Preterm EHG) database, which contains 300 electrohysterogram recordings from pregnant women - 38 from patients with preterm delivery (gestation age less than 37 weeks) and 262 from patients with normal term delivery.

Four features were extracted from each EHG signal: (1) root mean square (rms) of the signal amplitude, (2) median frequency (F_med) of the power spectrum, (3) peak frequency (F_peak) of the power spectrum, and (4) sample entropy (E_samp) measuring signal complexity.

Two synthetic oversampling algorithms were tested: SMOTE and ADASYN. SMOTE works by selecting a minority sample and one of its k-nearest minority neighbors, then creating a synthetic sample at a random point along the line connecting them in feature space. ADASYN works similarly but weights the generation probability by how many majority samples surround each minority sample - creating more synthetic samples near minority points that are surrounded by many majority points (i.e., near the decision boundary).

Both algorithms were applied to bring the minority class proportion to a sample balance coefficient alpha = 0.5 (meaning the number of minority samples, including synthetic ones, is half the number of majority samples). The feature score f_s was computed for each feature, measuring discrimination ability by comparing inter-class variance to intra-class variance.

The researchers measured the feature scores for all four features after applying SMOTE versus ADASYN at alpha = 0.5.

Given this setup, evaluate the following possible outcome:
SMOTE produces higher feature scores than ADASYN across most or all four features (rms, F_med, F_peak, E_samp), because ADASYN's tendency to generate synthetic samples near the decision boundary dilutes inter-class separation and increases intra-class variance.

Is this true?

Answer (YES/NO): YES